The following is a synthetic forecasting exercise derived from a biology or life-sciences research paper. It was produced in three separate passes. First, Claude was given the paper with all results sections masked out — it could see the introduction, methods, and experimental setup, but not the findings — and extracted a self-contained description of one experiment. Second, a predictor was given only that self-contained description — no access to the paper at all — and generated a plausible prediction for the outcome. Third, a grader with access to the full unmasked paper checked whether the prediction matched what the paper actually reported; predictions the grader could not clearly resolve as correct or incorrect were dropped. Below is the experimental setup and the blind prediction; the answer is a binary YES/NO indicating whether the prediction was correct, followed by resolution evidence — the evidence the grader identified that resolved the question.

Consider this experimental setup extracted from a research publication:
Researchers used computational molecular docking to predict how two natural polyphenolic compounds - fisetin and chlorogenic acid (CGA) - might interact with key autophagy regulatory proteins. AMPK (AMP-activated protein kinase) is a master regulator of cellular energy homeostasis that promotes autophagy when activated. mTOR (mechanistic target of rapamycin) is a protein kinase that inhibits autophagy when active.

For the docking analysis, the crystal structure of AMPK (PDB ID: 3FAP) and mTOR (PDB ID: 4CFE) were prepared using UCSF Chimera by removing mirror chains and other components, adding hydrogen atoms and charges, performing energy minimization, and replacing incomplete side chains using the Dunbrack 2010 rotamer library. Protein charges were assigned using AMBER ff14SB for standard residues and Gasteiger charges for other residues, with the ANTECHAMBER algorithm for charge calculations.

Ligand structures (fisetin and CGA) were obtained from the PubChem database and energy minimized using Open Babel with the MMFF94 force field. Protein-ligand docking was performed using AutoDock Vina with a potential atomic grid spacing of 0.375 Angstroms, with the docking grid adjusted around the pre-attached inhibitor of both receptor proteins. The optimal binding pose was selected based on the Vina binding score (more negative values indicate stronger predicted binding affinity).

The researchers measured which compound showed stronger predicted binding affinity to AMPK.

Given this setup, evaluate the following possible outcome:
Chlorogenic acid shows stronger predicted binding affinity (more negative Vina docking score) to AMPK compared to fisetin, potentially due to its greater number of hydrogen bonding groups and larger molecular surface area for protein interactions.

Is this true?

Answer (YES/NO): YES